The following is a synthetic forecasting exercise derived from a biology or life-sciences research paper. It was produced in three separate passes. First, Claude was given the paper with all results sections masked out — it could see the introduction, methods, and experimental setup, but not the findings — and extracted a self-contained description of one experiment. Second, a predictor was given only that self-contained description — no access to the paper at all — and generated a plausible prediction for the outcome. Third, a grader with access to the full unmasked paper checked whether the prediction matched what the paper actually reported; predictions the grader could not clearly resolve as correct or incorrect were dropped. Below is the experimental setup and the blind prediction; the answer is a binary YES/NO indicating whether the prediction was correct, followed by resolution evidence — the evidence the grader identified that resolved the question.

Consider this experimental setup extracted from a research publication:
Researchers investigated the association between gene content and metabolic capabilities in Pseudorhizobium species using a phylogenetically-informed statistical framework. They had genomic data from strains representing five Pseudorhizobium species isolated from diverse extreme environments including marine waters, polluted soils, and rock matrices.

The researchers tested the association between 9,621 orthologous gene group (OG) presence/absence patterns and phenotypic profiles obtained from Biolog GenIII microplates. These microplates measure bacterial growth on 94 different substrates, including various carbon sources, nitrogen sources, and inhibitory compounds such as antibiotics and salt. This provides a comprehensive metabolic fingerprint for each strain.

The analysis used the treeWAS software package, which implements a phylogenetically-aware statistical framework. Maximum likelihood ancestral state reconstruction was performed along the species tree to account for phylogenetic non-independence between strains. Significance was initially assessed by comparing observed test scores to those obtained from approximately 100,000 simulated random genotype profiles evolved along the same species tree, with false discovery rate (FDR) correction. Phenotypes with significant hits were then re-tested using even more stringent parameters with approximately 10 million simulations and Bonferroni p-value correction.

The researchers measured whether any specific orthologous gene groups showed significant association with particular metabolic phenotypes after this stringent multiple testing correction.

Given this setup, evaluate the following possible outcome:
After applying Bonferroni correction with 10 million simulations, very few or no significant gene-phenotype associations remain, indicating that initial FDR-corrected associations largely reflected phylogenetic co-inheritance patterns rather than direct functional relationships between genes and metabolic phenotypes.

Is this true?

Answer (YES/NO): NO